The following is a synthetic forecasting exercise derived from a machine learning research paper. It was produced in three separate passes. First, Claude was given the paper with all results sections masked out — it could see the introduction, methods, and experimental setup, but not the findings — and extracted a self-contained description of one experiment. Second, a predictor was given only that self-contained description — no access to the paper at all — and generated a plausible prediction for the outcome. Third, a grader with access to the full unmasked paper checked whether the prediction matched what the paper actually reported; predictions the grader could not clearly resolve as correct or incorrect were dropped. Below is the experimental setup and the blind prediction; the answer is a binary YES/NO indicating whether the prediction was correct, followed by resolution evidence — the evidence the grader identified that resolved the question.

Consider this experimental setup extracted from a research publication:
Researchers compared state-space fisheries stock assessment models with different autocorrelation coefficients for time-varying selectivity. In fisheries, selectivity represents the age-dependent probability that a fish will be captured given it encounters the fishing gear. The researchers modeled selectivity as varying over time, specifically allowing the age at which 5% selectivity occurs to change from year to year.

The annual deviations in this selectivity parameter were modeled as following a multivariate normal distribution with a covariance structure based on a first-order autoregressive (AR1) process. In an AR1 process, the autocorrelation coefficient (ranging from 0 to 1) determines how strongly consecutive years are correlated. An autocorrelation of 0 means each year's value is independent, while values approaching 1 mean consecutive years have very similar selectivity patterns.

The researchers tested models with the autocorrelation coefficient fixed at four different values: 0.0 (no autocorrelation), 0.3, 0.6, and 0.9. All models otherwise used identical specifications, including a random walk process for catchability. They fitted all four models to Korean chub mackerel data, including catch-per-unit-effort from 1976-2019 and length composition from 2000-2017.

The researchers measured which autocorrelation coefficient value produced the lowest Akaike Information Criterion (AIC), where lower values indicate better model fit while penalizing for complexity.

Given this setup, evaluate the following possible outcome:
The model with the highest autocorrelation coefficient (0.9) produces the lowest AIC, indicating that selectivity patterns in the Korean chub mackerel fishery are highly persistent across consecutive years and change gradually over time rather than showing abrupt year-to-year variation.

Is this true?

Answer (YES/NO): NO